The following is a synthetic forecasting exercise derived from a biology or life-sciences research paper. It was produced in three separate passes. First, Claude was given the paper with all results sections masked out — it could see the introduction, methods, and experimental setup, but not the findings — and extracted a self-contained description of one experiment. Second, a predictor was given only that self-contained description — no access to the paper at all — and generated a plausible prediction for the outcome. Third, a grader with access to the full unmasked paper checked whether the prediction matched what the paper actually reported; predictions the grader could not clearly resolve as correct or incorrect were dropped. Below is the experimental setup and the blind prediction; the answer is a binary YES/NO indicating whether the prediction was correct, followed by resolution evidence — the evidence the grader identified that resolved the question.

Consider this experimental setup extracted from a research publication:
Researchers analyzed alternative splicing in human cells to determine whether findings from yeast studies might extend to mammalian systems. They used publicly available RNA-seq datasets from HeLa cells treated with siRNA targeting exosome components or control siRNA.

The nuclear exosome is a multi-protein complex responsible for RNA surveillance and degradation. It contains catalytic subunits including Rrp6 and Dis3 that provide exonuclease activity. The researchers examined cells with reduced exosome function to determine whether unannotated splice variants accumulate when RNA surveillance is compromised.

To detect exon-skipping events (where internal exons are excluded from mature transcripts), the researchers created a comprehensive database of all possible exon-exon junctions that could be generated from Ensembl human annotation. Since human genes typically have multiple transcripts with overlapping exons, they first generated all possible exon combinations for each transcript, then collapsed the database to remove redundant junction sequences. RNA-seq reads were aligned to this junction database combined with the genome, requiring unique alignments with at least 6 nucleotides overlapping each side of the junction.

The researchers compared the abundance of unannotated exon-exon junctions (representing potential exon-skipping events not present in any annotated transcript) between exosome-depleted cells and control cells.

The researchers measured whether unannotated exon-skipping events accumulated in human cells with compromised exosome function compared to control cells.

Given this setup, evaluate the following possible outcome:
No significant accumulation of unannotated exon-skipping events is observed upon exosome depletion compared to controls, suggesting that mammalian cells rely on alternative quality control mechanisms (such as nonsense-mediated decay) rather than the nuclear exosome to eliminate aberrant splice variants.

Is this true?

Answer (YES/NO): NO